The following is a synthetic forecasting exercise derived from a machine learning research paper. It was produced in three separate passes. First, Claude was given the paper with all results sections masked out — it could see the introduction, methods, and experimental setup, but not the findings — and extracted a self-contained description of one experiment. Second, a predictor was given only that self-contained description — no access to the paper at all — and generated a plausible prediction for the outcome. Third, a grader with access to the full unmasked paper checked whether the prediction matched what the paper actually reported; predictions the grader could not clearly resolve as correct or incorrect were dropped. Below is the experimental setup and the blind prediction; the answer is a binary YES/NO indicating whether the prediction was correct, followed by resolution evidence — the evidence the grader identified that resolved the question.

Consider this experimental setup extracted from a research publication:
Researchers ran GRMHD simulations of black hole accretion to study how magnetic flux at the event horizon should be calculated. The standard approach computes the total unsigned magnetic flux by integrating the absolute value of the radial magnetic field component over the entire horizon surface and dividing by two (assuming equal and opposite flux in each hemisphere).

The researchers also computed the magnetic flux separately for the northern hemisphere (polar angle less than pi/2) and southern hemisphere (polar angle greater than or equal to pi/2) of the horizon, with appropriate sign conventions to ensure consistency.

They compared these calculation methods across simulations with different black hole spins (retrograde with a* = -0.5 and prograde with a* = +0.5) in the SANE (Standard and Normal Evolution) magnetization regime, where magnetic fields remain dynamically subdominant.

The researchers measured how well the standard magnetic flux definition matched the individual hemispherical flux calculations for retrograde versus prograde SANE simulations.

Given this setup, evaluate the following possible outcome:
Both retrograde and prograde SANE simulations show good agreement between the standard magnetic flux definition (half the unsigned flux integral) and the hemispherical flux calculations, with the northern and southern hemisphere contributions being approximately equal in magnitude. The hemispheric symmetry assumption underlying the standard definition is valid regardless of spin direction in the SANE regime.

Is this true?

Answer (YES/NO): NO